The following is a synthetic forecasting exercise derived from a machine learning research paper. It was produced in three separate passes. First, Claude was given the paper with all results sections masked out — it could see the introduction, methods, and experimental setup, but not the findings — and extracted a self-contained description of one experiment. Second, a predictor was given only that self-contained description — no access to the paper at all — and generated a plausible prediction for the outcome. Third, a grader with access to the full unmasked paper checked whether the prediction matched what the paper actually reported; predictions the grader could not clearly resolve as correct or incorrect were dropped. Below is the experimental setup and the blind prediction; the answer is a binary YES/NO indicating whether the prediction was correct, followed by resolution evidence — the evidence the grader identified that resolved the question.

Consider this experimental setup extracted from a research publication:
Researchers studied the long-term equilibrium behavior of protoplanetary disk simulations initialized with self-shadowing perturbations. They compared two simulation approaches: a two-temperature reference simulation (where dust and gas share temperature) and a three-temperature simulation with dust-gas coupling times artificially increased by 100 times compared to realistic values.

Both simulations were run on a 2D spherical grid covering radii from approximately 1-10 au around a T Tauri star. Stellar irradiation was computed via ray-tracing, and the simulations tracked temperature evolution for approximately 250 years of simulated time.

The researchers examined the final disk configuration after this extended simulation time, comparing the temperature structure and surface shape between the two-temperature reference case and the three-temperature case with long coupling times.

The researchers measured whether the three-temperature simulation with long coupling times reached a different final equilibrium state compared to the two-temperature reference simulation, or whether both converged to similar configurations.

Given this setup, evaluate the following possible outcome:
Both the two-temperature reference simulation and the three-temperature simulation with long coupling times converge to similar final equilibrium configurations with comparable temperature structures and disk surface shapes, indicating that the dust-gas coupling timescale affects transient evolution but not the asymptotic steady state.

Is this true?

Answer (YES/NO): YES